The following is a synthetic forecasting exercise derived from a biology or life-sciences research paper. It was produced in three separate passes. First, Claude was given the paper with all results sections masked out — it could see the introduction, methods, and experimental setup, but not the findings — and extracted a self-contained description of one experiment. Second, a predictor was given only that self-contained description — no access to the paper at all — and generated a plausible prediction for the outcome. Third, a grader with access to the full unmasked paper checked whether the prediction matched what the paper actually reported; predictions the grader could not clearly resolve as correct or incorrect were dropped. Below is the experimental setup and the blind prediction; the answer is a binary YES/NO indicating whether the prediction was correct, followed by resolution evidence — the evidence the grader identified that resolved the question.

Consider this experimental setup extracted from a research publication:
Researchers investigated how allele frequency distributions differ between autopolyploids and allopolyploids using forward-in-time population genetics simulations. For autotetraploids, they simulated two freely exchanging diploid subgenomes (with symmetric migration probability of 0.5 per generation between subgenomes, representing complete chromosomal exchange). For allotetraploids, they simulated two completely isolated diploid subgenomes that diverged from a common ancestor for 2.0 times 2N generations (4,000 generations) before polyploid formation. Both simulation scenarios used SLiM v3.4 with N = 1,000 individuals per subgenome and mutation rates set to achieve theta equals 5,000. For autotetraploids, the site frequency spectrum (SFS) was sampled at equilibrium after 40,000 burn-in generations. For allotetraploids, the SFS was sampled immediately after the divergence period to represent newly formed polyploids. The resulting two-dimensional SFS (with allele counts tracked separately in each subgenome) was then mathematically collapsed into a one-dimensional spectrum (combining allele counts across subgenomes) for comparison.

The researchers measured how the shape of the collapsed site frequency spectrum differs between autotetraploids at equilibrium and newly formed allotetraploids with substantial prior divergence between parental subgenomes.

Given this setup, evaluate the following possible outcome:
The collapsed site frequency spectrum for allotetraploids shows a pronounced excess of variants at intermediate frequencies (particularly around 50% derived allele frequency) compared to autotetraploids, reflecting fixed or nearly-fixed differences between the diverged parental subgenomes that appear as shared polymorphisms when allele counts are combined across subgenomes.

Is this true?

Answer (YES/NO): YES